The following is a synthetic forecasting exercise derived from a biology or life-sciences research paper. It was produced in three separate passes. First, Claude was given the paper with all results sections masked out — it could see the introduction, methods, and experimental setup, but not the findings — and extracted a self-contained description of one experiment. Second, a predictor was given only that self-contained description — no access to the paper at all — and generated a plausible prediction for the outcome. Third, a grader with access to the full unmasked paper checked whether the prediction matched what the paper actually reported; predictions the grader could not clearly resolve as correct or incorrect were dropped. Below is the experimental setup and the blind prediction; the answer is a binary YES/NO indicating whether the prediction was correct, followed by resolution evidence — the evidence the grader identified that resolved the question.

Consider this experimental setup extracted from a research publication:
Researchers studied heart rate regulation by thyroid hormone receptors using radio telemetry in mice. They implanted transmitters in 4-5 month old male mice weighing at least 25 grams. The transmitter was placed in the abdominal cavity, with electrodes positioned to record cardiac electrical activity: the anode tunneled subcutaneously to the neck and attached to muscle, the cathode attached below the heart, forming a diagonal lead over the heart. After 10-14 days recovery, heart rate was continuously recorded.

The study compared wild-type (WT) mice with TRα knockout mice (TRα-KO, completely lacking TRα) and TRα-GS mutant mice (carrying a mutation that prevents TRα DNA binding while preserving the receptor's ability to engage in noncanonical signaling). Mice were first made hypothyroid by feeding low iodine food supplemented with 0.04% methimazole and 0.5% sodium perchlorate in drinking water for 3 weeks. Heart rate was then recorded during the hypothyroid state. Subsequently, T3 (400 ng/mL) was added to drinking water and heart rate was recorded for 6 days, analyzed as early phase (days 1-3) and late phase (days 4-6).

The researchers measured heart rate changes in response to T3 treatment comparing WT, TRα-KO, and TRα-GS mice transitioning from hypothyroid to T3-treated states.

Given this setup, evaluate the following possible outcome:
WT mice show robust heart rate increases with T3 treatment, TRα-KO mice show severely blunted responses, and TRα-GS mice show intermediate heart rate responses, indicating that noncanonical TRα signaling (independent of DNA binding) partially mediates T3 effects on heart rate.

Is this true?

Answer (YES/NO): NO